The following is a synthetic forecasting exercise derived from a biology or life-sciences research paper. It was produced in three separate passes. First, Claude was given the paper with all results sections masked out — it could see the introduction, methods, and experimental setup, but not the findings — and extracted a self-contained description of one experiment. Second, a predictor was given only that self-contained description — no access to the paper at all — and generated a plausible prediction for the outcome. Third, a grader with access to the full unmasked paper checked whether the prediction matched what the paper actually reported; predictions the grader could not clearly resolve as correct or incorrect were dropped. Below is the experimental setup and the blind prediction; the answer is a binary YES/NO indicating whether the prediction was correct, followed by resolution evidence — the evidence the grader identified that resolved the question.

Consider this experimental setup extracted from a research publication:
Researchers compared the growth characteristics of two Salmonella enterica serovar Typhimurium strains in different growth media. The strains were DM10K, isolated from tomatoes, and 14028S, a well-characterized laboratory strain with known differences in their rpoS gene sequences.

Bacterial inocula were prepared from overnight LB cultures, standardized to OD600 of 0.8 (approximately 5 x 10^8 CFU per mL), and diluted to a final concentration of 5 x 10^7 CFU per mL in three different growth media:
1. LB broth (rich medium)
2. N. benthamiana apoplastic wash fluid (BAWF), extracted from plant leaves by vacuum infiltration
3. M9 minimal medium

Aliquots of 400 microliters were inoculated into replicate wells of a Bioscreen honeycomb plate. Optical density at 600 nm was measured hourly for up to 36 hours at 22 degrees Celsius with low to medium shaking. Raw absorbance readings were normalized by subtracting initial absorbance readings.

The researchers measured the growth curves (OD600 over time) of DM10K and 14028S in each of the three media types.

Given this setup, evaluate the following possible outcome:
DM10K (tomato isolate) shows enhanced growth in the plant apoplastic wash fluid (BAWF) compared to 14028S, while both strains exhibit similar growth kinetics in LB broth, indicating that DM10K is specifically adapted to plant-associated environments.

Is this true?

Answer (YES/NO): YES